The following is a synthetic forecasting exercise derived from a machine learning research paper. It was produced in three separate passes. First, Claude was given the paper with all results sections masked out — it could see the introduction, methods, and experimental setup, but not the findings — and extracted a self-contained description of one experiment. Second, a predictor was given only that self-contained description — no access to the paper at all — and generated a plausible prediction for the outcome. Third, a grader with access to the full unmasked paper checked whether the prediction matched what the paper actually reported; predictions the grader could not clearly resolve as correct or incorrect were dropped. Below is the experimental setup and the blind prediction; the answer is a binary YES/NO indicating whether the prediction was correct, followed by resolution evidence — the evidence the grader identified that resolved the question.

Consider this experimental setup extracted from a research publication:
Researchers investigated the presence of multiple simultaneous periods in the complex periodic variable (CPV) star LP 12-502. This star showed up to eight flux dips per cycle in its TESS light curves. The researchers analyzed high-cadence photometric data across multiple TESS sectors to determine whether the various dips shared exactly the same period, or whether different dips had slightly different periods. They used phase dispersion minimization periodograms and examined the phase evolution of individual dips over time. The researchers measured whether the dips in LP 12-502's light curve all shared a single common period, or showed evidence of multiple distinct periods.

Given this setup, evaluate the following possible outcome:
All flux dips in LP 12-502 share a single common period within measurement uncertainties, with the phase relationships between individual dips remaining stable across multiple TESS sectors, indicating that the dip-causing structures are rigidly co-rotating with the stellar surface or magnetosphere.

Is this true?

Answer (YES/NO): NO